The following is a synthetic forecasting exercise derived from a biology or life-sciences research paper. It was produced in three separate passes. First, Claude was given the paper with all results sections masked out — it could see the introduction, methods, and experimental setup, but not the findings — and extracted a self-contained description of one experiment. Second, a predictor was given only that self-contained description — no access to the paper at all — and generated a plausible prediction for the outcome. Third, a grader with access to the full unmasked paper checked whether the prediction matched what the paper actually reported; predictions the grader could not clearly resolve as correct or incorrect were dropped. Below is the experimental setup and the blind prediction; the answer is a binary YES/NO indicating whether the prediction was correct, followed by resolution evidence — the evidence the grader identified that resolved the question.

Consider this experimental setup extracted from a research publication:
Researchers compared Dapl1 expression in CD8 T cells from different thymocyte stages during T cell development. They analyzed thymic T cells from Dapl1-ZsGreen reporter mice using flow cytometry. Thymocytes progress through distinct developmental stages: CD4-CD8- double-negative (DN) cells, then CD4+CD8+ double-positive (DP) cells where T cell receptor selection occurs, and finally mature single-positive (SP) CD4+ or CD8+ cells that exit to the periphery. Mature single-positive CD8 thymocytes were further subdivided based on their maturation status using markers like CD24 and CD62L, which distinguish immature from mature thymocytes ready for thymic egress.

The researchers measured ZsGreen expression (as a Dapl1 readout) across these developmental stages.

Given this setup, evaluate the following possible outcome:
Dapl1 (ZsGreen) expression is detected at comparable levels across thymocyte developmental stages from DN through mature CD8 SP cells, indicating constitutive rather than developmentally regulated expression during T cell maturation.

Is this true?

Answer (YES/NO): NO